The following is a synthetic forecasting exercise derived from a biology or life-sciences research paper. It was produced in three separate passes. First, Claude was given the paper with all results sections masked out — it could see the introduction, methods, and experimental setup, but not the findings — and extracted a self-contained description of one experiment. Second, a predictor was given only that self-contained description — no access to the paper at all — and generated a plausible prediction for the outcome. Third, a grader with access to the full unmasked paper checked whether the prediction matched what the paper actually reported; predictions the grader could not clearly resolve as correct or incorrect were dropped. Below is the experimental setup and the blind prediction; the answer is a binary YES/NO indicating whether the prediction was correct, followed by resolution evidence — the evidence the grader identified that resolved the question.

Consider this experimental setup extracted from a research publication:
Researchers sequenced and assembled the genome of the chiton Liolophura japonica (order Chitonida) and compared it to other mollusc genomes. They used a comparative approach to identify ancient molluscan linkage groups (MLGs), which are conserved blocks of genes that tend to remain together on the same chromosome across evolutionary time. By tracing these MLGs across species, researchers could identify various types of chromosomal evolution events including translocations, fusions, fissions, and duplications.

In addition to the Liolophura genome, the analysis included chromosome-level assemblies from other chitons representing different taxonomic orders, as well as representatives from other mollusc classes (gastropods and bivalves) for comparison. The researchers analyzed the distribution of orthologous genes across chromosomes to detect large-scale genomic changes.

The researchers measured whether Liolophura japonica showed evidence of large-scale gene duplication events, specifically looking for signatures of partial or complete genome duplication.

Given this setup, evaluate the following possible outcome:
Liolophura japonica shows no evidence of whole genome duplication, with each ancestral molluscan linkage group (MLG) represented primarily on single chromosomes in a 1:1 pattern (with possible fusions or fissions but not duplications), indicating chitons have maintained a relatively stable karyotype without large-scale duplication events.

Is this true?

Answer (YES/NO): NO